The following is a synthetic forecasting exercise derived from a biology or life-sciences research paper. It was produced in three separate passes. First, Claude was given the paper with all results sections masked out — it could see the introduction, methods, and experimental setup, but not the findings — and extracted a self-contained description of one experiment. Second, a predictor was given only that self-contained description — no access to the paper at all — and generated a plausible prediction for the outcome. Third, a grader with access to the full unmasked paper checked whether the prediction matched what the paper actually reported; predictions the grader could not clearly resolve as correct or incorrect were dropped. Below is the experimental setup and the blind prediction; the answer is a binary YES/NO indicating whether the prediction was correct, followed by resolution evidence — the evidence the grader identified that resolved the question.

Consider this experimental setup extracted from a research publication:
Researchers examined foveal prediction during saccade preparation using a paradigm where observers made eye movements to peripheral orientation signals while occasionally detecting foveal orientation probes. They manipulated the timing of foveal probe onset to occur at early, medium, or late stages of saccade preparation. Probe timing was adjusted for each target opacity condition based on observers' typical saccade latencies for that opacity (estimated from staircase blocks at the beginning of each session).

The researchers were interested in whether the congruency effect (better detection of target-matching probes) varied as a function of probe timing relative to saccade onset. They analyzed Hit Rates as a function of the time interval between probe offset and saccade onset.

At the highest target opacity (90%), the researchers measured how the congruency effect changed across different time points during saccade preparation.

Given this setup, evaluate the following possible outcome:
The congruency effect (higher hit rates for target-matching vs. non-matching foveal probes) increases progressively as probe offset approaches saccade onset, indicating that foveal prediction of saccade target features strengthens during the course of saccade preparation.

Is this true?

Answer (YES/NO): NO